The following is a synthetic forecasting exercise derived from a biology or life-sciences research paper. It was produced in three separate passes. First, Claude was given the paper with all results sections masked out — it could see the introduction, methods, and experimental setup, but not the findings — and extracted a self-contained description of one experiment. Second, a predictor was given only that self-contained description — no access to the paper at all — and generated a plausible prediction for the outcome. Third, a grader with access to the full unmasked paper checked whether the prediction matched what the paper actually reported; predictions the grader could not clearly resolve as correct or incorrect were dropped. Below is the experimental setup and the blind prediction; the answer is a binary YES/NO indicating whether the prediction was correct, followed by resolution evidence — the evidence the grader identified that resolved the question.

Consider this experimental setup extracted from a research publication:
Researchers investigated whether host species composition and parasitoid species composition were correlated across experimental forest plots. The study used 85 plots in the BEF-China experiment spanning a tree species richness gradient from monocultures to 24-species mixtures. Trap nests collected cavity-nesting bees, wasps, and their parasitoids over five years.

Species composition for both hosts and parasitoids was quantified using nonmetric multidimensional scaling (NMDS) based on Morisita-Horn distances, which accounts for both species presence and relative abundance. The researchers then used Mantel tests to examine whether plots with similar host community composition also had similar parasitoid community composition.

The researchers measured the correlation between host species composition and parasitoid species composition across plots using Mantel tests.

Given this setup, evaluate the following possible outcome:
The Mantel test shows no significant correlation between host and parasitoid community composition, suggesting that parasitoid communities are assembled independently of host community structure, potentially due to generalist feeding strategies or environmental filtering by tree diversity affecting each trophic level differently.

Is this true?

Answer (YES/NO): NO